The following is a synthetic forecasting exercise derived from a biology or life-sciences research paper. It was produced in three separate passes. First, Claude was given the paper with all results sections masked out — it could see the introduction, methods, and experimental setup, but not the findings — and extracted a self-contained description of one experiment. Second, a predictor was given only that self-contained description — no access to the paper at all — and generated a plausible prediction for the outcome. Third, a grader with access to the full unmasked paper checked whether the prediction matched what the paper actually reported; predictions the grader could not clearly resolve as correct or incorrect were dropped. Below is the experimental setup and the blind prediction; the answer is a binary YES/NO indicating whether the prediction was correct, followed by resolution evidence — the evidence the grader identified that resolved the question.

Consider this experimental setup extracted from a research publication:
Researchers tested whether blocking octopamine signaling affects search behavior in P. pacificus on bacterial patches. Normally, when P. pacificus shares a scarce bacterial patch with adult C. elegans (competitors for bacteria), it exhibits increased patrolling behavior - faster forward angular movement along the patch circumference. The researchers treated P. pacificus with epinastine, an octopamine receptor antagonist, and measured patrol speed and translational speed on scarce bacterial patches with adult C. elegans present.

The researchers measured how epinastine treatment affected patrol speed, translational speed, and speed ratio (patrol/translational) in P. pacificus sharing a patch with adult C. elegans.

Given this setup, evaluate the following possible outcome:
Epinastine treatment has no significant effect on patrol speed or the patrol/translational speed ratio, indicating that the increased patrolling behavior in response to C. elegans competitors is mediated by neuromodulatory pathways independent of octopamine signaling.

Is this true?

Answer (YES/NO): NO